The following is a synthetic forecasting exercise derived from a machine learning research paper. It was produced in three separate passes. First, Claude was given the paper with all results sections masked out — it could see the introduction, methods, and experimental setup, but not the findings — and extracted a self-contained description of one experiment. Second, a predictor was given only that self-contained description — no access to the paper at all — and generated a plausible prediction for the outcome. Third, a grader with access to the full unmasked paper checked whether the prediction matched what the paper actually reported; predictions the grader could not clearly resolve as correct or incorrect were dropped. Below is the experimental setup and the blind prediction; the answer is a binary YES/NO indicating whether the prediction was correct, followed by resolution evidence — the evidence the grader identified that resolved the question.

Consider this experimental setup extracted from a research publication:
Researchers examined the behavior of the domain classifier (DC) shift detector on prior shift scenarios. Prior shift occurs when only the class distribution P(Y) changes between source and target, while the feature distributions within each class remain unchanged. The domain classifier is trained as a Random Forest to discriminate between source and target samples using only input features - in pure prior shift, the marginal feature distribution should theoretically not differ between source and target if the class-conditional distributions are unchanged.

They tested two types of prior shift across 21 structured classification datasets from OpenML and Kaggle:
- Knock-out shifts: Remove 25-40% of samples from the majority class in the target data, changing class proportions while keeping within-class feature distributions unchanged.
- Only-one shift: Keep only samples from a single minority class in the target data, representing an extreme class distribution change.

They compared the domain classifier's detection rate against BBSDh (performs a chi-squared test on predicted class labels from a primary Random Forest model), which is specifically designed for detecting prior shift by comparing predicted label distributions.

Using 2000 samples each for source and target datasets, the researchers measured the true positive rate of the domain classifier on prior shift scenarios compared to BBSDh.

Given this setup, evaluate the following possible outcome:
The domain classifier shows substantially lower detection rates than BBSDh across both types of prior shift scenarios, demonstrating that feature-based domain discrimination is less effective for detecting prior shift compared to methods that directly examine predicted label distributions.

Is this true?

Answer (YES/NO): YES